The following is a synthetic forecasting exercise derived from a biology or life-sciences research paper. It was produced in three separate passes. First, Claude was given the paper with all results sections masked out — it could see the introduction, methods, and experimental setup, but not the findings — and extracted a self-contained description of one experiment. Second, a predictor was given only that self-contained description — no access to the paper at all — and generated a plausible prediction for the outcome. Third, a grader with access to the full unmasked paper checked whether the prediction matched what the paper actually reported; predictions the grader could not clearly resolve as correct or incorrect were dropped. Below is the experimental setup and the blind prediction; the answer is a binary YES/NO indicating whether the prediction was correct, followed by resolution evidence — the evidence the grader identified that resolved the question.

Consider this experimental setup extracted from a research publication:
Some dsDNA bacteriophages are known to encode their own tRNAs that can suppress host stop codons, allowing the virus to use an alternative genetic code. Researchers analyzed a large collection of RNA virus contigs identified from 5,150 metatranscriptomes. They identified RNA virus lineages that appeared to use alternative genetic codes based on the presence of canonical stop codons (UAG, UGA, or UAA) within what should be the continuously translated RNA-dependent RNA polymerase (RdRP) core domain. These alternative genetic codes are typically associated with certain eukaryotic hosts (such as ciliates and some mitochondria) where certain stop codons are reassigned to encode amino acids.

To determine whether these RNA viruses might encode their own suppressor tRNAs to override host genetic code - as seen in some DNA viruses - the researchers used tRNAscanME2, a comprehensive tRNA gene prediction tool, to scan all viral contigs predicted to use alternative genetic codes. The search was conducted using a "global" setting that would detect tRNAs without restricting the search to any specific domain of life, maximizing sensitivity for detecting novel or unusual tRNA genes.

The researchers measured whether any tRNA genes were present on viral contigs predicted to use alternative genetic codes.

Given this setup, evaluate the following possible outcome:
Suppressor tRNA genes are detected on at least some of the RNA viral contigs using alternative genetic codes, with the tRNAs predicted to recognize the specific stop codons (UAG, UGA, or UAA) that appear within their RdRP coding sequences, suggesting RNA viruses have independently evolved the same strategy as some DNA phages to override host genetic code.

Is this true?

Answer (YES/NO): NO